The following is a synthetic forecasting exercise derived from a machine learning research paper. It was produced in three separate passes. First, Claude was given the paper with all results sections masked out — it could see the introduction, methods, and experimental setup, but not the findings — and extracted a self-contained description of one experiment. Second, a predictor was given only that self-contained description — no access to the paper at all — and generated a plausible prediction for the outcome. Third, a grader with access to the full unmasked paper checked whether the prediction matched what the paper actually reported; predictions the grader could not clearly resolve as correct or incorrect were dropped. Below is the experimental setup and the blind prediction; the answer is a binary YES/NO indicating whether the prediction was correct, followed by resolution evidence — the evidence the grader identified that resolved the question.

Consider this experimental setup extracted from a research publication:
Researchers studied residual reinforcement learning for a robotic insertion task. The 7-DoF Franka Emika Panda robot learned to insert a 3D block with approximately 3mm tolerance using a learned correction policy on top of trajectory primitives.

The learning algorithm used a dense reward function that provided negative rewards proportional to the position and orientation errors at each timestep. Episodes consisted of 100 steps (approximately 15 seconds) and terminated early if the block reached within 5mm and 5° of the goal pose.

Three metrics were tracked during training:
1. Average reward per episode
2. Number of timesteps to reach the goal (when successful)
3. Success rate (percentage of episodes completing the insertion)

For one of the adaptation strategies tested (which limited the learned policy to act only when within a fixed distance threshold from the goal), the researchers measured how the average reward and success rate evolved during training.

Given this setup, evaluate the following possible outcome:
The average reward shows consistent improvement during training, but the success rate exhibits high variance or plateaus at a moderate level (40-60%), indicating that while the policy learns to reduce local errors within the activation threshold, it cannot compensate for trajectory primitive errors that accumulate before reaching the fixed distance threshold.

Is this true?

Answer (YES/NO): NO